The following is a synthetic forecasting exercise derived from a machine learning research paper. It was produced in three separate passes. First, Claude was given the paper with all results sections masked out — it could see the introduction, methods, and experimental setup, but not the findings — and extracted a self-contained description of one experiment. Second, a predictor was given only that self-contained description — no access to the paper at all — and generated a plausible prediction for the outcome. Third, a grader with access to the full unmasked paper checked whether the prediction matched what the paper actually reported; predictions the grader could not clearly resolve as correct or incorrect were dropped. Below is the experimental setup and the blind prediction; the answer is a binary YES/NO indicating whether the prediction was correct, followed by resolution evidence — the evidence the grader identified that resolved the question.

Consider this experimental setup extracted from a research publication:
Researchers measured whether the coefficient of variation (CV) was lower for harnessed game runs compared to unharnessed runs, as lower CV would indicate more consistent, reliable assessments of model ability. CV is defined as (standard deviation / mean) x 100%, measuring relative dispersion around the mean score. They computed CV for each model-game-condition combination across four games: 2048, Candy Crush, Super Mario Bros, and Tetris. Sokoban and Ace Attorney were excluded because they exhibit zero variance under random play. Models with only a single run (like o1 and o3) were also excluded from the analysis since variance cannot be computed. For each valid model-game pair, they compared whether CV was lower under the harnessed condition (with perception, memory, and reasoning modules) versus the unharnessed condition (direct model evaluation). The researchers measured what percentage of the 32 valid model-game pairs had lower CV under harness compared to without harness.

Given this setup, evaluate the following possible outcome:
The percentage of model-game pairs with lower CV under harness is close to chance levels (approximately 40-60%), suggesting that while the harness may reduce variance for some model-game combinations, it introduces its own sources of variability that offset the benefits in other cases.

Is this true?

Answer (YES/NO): NO